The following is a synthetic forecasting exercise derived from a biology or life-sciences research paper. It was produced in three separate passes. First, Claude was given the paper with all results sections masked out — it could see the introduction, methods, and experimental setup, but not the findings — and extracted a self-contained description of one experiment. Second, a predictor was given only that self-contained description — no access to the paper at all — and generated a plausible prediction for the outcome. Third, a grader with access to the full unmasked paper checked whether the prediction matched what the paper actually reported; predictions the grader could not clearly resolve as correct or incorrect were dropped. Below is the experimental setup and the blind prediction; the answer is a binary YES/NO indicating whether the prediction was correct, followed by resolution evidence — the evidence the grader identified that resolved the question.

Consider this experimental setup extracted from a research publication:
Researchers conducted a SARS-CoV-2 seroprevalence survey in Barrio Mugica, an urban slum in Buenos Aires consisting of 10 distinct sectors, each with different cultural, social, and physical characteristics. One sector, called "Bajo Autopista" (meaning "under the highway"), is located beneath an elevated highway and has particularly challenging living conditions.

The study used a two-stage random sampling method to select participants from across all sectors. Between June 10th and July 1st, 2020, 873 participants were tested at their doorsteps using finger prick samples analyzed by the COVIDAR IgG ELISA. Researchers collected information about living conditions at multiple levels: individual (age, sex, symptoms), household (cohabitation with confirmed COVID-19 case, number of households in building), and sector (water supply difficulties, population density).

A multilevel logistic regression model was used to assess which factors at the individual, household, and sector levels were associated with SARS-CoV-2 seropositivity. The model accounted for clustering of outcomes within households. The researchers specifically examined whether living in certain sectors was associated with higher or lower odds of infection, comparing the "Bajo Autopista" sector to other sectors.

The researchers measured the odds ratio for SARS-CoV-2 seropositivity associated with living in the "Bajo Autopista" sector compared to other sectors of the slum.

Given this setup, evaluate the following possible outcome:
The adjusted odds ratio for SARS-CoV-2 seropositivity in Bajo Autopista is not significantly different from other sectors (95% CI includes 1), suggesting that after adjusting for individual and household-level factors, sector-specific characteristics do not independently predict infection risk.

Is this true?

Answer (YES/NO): NO